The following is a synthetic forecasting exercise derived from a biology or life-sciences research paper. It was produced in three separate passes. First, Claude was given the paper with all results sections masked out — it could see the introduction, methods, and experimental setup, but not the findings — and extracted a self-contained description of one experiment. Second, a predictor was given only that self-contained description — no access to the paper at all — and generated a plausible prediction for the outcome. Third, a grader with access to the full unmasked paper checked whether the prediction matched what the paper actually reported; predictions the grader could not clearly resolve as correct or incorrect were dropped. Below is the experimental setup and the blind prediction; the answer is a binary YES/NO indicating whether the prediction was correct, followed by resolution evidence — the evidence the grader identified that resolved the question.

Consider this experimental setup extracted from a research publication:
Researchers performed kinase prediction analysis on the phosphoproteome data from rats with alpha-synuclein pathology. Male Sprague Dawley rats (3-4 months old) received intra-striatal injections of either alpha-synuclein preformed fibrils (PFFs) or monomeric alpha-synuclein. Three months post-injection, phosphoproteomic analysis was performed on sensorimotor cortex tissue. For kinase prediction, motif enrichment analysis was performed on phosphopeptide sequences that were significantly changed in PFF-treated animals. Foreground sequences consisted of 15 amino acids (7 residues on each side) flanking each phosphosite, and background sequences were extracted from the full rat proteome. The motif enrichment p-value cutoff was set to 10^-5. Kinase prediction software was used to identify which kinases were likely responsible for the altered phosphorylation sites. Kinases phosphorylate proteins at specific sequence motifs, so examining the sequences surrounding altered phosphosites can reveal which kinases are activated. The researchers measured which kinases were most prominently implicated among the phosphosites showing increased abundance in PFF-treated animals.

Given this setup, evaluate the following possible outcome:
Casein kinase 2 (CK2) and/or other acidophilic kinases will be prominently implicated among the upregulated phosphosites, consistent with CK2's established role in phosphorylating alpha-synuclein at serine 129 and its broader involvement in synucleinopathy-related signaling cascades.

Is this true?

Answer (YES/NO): YES